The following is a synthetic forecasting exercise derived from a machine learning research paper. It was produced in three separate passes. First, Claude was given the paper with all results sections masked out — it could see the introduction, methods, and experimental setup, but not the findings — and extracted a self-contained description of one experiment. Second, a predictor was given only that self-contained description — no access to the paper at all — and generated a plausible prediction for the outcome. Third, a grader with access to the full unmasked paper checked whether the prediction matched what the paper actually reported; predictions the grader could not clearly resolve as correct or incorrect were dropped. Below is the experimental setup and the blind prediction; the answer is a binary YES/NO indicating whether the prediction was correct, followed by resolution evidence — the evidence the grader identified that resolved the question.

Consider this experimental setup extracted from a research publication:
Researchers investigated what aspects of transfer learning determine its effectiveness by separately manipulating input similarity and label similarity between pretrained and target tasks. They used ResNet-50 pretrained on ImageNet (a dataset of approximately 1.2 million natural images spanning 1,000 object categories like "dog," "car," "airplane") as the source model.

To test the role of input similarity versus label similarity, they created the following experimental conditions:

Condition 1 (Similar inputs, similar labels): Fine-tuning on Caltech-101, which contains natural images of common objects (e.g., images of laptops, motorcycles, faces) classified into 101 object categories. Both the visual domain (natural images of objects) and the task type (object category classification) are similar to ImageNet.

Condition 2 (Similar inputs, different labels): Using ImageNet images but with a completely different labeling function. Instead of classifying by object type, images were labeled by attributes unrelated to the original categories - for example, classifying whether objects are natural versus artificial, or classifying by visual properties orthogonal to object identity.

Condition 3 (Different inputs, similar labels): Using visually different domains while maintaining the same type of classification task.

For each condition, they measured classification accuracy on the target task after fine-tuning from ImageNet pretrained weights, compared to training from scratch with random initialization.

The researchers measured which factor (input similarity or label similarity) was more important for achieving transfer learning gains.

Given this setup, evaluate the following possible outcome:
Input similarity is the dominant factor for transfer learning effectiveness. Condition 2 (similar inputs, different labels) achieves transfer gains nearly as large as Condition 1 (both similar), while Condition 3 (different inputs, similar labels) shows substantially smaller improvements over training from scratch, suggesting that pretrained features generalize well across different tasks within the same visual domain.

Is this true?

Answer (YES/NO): NO